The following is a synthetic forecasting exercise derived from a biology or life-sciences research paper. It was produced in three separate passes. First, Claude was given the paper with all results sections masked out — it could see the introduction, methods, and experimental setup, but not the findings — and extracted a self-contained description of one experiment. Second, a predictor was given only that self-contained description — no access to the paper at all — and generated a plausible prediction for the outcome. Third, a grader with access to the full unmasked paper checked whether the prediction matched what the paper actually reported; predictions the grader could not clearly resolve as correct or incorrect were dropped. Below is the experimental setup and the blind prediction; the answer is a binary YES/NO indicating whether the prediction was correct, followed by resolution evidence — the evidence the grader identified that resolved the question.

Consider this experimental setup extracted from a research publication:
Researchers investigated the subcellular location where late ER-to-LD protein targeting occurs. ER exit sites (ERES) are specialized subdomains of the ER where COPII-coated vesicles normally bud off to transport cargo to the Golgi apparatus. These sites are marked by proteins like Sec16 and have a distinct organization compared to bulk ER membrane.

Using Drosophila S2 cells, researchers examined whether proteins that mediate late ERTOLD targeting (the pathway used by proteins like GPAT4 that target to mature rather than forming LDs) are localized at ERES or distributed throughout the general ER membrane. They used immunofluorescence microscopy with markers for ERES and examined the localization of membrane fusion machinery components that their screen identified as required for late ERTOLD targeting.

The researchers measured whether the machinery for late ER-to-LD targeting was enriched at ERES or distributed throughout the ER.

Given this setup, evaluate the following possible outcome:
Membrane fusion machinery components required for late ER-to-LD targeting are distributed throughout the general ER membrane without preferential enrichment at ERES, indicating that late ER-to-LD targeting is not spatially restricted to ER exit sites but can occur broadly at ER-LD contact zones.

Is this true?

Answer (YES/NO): NO